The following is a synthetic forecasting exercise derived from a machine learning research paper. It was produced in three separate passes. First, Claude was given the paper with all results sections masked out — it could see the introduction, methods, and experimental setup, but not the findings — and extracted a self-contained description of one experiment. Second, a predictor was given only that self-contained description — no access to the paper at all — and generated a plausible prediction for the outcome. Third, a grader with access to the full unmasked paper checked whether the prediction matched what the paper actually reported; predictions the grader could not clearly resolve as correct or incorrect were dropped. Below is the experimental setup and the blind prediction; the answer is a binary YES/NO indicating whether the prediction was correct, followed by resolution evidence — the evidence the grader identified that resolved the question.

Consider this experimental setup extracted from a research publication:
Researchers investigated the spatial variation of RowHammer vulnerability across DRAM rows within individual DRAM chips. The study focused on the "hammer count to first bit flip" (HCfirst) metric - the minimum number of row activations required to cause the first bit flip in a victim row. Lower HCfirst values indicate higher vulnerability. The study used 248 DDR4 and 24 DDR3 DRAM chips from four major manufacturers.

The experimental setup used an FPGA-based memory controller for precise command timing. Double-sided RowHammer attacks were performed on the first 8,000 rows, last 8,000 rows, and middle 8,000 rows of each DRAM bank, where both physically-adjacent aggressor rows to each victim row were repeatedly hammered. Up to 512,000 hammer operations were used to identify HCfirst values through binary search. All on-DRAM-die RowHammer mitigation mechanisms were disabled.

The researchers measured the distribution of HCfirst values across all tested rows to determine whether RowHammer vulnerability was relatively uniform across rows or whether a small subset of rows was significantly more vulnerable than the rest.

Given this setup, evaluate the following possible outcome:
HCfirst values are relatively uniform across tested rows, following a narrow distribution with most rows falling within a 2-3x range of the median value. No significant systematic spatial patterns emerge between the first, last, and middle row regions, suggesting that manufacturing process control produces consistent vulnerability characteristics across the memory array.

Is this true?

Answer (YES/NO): NO